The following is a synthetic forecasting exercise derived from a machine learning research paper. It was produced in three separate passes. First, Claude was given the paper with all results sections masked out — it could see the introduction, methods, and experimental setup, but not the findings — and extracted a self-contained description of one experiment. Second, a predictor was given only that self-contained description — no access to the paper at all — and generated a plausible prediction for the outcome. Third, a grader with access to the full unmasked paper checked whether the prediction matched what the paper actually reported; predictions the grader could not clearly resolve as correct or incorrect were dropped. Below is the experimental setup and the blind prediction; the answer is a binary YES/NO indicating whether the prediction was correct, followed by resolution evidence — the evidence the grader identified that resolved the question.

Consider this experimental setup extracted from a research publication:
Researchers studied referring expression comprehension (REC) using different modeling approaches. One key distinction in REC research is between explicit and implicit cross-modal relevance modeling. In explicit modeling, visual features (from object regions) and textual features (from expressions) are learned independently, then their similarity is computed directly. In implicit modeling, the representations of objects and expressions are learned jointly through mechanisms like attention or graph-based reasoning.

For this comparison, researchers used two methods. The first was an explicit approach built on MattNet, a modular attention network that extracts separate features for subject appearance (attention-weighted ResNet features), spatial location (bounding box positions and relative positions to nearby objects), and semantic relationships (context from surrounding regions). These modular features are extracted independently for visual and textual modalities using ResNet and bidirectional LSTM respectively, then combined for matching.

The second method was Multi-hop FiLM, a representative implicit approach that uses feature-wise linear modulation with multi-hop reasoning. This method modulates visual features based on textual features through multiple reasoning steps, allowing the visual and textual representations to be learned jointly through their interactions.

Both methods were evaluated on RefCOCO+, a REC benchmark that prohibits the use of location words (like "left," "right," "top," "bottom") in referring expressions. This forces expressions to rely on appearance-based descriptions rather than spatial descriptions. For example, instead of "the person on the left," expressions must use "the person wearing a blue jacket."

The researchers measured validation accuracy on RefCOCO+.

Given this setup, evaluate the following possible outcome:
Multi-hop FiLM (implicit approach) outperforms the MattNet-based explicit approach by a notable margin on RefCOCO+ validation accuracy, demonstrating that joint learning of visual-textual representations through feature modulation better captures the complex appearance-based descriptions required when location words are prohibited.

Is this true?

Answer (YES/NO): YES